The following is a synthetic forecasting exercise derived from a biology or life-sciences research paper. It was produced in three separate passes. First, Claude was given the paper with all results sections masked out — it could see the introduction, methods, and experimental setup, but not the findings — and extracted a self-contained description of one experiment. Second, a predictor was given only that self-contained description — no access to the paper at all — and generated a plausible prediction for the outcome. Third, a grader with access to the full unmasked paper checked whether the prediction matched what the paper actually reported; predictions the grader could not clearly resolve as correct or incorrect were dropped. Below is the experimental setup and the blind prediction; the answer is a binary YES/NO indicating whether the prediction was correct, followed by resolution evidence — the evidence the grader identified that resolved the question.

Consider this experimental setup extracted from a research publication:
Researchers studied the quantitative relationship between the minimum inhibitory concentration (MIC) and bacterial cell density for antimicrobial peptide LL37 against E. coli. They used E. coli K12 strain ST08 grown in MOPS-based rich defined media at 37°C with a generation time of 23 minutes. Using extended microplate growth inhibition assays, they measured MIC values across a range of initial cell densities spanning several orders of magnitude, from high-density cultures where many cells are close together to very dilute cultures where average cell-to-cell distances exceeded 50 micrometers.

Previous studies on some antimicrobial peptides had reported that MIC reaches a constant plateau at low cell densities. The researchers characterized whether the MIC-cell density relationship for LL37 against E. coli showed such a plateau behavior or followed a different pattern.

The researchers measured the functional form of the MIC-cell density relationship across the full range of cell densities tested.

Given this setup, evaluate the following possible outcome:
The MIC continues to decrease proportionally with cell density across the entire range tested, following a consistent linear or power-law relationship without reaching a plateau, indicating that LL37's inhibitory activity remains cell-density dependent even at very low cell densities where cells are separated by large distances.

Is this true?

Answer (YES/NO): NO